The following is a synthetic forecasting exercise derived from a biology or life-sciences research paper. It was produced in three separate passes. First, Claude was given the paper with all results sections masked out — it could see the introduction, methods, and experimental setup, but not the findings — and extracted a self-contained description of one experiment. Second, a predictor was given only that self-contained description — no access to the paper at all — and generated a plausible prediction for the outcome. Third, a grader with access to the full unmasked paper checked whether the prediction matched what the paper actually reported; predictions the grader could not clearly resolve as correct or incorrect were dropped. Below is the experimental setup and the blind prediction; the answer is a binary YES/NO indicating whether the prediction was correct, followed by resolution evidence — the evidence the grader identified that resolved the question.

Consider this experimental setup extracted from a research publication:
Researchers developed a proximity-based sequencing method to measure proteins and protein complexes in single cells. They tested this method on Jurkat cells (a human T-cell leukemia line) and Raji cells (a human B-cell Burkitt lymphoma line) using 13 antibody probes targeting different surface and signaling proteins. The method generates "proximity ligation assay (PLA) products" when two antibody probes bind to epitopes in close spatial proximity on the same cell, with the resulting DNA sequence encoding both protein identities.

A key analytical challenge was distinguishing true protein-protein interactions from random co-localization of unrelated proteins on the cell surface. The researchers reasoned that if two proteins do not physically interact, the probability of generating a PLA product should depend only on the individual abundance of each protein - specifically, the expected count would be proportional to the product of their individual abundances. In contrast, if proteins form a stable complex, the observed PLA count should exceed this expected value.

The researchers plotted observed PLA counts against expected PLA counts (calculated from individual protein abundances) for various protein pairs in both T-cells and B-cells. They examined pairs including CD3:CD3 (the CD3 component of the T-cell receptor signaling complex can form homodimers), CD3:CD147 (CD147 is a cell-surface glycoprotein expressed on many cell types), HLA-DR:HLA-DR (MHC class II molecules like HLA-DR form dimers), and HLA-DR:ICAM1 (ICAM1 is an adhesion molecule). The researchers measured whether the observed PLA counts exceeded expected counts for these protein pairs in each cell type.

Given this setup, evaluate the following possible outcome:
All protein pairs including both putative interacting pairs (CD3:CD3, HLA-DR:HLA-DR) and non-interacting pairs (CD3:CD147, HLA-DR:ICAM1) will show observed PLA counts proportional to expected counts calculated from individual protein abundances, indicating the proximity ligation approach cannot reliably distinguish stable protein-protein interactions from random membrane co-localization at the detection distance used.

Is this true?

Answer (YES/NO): NO